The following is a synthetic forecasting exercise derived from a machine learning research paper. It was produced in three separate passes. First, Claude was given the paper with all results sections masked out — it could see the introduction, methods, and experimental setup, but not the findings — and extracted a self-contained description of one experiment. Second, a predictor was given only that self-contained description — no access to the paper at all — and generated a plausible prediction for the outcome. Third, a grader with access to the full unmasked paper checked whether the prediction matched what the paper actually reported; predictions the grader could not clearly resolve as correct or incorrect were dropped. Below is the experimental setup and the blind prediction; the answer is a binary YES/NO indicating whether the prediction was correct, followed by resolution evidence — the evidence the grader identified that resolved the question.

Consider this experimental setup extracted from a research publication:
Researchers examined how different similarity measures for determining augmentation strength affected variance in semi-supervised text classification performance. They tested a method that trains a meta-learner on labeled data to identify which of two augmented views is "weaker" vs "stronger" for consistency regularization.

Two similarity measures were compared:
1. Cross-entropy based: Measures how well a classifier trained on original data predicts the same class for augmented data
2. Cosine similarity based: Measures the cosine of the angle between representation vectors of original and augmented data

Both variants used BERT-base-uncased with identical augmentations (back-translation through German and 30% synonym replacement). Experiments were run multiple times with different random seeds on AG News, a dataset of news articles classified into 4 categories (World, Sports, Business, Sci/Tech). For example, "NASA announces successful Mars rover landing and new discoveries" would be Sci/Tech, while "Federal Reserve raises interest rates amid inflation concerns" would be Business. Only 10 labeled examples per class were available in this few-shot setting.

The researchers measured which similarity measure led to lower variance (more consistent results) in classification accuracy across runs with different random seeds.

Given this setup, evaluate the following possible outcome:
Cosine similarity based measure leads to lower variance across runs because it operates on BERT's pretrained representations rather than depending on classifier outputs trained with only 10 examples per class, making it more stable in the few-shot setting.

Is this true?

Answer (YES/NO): YES